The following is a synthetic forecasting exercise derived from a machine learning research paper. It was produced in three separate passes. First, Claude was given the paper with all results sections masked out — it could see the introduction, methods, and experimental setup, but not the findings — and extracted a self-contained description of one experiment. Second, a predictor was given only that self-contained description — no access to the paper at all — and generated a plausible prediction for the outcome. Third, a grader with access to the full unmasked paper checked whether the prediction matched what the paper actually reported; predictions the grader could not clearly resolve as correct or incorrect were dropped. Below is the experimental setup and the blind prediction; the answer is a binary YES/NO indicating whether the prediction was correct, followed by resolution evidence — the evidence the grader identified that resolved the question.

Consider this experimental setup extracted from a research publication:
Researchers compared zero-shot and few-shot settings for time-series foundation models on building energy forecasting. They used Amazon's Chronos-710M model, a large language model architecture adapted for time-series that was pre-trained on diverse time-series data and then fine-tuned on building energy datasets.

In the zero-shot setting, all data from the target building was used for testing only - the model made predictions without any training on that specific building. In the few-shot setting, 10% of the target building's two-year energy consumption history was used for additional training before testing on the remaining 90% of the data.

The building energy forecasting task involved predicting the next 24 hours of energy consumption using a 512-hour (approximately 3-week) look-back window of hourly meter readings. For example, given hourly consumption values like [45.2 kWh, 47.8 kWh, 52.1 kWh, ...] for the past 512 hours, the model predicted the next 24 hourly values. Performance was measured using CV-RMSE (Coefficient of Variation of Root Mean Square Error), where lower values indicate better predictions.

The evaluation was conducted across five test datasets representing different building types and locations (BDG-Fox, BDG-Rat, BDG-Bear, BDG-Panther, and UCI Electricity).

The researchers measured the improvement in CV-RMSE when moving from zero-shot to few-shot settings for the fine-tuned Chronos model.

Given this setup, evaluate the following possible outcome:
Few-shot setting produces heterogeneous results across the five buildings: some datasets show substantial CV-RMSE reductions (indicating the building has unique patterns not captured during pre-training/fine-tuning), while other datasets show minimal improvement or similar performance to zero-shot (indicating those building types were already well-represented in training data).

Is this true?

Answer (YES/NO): YES